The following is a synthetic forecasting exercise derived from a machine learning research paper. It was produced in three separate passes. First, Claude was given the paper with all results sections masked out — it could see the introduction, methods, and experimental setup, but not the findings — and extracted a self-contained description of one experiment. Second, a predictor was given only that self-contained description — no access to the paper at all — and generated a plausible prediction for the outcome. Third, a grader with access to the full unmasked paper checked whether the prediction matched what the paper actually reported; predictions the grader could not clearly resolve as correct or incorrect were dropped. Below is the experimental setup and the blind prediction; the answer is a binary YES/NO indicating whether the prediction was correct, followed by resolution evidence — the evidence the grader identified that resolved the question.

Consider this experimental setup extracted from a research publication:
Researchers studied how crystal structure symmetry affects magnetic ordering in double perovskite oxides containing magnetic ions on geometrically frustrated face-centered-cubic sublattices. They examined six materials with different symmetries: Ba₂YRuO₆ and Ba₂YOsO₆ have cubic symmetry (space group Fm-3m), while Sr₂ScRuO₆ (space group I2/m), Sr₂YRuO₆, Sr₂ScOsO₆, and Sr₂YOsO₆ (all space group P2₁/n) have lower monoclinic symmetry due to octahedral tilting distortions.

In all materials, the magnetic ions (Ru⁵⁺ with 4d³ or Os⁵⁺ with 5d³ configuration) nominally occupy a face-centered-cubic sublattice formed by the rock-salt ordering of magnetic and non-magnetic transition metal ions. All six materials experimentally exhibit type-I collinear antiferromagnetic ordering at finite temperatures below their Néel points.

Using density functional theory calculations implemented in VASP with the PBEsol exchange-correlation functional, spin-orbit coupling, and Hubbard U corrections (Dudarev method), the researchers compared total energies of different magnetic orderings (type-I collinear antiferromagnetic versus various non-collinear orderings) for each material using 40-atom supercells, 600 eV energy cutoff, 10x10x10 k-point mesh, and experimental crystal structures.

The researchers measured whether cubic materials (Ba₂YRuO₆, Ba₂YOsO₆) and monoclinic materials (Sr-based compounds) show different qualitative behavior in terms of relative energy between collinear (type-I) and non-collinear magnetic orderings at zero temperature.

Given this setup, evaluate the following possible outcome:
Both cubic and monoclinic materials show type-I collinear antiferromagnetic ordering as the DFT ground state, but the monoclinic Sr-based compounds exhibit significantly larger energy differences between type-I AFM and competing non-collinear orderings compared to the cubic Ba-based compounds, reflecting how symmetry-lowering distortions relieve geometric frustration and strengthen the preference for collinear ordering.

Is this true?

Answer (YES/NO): NO